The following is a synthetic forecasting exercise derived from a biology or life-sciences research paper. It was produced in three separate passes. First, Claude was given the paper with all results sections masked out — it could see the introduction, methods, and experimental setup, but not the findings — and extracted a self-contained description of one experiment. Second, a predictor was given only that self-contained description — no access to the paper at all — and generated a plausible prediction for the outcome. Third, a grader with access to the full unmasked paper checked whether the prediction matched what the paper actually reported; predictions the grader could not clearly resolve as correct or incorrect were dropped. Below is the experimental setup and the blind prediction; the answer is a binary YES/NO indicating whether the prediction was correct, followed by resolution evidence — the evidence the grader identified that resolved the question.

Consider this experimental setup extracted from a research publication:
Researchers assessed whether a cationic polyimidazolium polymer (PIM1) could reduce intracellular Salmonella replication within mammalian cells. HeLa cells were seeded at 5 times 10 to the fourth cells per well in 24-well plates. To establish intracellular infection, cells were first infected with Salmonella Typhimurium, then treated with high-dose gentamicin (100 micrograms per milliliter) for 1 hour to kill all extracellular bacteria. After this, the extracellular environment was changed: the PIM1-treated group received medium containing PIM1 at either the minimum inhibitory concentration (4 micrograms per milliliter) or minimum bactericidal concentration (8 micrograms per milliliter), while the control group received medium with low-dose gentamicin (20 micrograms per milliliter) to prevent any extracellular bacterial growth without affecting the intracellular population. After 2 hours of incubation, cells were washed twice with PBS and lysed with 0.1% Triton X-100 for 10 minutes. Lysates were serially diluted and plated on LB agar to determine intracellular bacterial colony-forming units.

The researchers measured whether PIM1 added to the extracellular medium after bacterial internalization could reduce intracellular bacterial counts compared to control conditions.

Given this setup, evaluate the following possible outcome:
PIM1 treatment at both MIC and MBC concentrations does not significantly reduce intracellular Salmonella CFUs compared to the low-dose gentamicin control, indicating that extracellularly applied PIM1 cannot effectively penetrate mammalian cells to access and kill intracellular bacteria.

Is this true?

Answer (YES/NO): NO